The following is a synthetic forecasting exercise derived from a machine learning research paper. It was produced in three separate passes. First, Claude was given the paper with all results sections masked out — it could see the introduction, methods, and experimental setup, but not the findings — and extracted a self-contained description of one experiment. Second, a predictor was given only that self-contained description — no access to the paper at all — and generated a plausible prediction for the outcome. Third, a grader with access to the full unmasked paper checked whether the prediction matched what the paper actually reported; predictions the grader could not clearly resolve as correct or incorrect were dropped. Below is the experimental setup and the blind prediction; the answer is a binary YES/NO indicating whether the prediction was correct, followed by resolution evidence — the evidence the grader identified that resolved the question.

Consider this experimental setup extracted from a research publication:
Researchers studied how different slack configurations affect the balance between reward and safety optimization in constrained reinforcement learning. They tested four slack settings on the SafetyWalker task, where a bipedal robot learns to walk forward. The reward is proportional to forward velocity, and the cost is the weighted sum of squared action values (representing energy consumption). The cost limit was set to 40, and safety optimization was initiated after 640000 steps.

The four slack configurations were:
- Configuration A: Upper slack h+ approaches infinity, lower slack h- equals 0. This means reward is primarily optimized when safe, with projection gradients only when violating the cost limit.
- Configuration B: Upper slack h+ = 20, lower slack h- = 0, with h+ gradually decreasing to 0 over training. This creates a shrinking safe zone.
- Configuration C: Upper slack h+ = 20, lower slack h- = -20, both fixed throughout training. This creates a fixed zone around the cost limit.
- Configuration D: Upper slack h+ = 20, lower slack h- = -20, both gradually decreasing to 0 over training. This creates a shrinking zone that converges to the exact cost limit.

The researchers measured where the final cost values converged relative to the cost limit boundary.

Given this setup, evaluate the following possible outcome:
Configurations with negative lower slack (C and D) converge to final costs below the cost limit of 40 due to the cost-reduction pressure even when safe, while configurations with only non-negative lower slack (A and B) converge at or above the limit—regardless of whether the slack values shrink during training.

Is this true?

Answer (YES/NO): NO